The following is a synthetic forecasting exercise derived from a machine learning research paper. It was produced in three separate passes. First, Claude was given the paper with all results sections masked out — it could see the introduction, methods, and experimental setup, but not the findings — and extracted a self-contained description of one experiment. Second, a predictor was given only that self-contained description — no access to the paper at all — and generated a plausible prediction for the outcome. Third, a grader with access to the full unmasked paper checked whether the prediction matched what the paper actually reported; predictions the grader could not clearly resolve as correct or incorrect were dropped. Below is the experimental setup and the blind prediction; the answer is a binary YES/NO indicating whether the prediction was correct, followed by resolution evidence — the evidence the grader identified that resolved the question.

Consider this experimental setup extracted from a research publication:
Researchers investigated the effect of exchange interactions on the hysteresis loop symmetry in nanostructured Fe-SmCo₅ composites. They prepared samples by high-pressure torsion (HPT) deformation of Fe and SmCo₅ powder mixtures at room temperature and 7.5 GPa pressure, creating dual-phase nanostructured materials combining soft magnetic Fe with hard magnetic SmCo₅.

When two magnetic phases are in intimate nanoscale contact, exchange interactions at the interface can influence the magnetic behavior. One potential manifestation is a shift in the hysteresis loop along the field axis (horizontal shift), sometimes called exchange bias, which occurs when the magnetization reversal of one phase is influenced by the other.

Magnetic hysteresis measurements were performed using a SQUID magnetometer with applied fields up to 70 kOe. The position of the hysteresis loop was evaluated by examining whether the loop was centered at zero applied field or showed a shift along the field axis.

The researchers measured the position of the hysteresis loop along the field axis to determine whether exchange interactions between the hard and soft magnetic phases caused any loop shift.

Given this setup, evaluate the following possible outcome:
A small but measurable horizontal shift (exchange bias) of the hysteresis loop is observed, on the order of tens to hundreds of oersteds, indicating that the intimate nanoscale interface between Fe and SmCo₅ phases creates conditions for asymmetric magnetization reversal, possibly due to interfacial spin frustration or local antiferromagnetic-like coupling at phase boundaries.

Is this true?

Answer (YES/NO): YES